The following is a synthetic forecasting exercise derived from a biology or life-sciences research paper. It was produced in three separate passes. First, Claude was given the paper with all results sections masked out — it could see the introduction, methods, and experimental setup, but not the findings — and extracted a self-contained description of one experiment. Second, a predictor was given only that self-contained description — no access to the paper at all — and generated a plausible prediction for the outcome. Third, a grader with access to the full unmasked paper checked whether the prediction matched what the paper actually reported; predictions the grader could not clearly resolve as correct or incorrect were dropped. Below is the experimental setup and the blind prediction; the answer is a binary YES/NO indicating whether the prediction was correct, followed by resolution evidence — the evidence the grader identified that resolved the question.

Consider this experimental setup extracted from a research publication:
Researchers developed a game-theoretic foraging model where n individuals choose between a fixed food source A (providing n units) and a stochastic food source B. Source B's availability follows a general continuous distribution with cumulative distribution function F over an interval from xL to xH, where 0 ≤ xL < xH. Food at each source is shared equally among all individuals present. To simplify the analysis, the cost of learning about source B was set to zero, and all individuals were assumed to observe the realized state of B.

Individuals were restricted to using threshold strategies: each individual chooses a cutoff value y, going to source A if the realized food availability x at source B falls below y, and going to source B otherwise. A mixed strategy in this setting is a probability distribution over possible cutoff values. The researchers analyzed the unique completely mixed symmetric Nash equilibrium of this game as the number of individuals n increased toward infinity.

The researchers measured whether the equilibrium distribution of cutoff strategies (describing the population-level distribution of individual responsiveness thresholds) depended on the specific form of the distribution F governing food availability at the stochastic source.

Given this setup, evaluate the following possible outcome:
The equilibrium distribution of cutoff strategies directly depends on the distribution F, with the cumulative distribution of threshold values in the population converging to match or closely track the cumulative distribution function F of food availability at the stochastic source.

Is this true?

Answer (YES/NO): NO